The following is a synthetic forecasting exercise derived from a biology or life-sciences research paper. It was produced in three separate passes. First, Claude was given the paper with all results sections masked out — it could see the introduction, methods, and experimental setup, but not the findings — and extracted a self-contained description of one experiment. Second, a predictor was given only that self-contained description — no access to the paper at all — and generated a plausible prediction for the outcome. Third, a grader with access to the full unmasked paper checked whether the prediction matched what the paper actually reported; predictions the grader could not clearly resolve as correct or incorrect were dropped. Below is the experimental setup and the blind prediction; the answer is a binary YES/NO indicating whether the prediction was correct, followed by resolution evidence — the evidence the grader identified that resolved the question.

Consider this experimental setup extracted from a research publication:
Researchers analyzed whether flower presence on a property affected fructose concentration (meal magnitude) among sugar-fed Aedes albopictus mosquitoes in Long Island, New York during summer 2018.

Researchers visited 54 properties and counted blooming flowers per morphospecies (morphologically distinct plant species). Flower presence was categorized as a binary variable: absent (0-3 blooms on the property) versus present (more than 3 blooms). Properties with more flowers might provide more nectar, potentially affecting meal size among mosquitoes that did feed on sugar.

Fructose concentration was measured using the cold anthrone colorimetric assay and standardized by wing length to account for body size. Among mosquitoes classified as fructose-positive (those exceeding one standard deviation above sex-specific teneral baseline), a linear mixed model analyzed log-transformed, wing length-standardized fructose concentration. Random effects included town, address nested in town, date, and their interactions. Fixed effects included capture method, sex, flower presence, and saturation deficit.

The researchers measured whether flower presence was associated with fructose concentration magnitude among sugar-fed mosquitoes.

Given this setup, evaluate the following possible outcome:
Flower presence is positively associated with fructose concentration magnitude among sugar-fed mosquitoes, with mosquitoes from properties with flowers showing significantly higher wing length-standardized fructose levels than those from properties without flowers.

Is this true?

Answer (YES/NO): YES